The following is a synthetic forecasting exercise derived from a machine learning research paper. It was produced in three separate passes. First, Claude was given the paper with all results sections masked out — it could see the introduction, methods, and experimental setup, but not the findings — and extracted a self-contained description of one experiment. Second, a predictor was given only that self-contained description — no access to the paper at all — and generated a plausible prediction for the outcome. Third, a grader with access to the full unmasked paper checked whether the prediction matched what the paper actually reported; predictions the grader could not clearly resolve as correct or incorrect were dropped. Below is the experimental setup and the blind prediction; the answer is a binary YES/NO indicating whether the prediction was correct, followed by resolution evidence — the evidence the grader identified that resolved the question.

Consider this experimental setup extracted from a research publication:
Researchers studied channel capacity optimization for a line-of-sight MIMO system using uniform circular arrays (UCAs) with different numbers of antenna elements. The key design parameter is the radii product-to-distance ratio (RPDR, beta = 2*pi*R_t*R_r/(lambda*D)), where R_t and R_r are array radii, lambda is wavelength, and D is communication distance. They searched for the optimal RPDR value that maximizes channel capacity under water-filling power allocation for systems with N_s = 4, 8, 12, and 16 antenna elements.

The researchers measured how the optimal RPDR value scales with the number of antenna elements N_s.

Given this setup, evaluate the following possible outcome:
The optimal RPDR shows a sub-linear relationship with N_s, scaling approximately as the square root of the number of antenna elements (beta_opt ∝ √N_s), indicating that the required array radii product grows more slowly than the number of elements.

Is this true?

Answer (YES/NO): NO